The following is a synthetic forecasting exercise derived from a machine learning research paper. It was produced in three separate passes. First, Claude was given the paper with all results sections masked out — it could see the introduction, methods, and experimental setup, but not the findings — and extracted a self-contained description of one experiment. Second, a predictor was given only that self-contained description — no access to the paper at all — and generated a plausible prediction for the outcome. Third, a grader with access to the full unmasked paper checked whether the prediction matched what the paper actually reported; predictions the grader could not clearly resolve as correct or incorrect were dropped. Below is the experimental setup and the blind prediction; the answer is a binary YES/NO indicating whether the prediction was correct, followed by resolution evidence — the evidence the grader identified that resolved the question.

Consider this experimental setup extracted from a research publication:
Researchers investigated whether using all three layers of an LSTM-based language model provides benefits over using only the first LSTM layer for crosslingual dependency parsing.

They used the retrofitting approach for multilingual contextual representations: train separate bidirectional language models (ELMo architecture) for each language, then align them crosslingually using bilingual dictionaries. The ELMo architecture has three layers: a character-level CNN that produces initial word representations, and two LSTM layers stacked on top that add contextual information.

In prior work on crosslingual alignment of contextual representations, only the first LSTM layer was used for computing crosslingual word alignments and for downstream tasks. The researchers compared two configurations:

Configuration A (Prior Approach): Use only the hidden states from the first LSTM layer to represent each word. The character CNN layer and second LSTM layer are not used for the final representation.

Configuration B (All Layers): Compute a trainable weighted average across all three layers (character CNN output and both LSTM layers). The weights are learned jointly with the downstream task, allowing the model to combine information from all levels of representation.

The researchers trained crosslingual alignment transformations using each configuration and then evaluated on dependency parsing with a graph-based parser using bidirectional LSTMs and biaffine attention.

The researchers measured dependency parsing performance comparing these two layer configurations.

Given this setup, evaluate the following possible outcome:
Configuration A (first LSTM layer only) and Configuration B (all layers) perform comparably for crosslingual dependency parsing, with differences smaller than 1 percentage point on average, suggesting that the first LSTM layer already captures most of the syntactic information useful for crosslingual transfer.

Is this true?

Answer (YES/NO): NO